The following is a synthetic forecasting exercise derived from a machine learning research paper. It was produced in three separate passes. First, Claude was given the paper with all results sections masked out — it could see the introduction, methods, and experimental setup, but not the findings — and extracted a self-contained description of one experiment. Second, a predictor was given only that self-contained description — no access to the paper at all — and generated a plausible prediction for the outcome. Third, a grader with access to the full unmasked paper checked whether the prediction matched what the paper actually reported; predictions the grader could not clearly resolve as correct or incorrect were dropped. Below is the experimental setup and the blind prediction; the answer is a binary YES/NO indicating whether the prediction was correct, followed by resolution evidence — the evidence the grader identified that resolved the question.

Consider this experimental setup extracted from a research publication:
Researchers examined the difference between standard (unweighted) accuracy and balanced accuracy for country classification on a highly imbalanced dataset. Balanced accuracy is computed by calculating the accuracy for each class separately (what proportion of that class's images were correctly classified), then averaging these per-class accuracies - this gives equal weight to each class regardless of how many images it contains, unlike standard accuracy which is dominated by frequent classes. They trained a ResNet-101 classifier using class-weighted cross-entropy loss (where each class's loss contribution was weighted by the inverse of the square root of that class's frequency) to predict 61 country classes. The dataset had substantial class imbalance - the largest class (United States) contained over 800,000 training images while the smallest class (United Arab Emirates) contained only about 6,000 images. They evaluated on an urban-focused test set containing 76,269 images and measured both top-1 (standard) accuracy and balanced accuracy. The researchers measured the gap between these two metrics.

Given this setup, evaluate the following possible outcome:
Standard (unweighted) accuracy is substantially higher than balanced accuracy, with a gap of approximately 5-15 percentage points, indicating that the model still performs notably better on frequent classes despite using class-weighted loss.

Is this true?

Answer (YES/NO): YES